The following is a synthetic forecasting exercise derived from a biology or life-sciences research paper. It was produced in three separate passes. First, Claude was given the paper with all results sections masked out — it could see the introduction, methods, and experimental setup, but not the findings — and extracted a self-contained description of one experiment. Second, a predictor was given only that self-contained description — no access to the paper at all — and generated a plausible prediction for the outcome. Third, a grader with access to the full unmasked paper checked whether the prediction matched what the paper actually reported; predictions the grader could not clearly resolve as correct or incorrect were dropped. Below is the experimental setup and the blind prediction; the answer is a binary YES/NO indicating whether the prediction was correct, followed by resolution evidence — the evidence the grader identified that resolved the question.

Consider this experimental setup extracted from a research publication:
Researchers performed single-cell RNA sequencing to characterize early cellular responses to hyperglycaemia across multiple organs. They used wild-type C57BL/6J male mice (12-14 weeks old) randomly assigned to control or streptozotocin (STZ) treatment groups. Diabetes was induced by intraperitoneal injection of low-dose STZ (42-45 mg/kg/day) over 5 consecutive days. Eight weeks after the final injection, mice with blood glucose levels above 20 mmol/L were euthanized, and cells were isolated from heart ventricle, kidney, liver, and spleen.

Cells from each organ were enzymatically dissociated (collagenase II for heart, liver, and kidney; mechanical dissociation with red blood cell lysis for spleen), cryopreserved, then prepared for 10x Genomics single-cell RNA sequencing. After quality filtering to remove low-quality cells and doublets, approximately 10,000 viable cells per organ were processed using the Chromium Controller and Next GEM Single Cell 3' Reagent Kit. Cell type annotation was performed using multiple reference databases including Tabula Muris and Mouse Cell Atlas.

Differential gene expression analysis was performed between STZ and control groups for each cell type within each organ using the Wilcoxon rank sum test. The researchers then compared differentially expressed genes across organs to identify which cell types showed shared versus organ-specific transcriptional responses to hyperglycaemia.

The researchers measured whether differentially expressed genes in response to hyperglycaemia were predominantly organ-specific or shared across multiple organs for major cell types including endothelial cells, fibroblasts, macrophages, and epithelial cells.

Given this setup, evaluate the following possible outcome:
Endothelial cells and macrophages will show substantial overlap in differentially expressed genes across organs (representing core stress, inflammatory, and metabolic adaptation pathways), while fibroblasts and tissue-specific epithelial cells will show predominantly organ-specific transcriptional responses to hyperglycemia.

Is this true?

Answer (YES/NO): NO